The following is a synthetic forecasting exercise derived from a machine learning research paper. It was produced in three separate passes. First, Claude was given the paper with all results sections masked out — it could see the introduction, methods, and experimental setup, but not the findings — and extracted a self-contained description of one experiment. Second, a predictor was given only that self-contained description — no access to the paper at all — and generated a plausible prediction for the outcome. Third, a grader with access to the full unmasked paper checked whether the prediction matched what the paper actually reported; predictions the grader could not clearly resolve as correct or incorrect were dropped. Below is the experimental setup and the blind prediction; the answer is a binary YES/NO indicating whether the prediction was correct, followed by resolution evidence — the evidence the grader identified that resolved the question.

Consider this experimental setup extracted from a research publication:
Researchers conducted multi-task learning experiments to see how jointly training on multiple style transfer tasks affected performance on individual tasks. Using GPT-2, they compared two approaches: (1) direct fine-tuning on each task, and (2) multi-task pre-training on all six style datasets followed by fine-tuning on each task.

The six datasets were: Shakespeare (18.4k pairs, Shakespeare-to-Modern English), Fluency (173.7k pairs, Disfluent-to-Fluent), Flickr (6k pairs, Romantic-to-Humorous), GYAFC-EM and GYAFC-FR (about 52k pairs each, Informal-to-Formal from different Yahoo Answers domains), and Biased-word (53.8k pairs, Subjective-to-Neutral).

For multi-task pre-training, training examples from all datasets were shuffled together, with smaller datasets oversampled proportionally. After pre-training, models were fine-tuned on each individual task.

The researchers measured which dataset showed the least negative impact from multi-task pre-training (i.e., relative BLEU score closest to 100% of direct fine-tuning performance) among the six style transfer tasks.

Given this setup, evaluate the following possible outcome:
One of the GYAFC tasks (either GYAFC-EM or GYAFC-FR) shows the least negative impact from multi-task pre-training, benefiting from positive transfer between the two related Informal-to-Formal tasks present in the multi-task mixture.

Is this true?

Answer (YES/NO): NO